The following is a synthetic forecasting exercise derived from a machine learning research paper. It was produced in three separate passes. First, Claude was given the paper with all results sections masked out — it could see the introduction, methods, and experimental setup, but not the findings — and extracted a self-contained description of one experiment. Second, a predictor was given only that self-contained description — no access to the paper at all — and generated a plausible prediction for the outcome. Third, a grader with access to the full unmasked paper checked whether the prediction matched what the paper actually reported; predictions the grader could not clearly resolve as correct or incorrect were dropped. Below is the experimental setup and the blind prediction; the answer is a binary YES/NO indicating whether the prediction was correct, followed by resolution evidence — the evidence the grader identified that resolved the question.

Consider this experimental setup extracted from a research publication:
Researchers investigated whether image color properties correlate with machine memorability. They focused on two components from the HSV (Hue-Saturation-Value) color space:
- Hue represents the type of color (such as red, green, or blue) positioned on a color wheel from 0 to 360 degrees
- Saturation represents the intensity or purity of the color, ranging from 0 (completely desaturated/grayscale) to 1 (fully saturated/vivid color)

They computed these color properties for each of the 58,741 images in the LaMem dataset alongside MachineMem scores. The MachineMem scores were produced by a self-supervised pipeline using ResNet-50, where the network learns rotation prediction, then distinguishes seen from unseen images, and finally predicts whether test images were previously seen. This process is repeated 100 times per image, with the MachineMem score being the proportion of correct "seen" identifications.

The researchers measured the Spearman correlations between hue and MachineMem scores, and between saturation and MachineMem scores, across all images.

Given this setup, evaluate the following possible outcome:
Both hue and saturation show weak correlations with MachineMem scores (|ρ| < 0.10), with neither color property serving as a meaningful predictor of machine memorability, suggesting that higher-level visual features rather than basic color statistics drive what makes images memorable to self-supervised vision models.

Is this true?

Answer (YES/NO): NO